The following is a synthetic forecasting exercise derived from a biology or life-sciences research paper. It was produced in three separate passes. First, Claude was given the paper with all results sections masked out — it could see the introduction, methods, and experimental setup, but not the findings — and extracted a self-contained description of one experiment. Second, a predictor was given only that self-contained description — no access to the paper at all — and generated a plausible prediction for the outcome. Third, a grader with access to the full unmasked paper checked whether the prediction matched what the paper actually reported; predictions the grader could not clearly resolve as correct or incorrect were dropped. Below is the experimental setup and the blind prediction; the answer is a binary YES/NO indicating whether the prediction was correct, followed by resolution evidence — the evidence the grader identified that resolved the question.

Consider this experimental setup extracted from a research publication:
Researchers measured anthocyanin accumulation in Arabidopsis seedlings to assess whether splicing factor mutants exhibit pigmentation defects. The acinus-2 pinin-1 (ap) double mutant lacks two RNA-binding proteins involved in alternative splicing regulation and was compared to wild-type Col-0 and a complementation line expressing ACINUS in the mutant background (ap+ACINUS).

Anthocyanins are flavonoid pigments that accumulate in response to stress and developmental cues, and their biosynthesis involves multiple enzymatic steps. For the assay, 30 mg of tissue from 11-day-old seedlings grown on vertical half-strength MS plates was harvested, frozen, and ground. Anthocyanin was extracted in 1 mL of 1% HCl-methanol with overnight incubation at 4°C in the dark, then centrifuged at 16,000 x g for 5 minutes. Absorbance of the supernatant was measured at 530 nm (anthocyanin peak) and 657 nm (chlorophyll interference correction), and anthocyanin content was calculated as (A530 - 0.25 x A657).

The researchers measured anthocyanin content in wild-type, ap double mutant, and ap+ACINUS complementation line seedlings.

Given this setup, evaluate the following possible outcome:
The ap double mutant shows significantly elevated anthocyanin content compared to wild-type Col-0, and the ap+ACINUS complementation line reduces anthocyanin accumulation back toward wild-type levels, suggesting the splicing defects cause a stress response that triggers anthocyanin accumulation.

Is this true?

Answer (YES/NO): YES